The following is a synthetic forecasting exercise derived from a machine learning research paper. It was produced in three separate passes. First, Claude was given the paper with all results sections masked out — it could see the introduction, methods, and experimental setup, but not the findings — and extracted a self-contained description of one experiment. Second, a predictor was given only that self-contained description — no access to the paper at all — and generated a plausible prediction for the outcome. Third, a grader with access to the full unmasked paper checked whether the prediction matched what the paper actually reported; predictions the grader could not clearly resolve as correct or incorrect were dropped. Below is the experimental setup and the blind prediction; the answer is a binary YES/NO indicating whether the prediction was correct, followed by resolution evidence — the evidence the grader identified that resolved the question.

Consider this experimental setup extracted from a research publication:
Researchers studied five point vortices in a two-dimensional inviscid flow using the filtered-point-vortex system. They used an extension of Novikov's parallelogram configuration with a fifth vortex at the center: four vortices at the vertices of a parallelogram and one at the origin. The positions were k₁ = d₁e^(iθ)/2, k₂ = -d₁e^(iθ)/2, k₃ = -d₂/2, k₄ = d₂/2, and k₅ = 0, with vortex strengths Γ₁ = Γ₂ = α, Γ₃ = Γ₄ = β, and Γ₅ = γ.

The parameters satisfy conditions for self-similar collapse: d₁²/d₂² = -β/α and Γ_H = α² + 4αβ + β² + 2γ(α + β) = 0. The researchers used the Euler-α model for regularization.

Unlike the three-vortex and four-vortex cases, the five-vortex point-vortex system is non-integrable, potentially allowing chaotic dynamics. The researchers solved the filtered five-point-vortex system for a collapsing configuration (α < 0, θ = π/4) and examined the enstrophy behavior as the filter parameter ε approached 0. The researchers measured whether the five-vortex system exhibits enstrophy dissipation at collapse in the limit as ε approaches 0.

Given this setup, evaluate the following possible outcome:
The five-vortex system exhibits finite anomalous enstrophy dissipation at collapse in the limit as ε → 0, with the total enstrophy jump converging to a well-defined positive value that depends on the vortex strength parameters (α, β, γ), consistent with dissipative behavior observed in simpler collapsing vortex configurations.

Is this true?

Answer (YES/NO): NO